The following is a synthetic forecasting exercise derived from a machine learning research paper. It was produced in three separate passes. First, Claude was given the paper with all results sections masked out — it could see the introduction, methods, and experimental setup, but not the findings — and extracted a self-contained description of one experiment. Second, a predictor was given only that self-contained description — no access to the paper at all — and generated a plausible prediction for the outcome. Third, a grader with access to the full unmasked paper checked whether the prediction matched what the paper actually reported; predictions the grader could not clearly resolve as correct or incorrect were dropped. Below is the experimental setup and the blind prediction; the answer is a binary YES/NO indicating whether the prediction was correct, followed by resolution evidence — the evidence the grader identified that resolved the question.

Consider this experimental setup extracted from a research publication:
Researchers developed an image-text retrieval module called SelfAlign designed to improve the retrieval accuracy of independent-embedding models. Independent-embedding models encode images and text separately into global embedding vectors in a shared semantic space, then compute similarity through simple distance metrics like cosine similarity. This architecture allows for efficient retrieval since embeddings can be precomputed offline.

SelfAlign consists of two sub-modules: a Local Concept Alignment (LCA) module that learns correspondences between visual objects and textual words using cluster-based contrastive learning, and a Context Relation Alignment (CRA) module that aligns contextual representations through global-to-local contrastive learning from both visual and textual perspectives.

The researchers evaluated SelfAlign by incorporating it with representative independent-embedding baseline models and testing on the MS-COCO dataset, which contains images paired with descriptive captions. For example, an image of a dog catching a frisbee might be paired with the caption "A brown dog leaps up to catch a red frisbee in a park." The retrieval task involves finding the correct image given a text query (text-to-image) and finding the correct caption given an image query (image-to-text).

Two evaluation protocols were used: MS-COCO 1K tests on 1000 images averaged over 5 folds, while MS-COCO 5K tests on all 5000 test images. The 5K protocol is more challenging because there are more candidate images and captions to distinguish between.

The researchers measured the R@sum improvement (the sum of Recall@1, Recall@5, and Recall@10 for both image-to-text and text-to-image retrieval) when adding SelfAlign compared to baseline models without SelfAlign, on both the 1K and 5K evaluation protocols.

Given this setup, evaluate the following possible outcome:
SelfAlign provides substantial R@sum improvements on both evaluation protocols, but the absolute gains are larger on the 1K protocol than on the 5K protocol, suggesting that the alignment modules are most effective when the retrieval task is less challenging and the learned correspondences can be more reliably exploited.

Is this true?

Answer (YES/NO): NO